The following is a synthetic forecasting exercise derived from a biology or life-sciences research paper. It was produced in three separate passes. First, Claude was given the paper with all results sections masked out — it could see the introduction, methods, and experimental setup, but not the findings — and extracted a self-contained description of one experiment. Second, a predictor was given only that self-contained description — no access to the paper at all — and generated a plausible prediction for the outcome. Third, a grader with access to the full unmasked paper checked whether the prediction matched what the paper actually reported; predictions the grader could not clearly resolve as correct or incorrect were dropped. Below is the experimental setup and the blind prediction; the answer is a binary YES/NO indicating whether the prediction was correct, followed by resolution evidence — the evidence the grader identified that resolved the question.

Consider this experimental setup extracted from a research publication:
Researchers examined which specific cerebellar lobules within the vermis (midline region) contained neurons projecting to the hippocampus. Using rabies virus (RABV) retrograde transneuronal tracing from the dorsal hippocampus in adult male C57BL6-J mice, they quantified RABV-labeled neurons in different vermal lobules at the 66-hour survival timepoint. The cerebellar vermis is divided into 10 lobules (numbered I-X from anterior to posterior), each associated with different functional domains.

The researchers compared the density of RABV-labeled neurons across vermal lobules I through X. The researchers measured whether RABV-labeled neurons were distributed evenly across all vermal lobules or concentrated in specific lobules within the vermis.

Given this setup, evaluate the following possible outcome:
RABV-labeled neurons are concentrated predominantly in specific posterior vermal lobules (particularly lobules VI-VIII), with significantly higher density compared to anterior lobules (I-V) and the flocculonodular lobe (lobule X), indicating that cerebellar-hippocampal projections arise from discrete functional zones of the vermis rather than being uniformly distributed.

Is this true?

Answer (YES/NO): NO